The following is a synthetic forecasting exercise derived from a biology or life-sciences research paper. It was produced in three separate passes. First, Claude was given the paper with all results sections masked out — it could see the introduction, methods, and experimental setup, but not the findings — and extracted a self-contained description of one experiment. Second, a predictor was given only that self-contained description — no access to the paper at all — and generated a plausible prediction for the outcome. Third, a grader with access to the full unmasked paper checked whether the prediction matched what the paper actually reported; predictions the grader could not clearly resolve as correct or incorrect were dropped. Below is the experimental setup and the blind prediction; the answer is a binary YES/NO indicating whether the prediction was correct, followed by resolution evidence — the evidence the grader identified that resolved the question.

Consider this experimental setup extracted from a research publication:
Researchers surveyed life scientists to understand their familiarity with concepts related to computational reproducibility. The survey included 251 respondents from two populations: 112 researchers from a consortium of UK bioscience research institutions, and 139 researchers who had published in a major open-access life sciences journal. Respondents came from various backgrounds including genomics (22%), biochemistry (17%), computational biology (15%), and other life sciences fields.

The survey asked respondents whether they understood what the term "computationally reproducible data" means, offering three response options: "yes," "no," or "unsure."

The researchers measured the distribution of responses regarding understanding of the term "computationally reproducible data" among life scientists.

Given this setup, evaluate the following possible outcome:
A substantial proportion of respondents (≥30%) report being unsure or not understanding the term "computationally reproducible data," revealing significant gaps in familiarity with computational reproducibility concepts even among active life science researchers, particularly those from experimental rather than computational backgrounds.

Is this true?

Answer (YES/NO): YES